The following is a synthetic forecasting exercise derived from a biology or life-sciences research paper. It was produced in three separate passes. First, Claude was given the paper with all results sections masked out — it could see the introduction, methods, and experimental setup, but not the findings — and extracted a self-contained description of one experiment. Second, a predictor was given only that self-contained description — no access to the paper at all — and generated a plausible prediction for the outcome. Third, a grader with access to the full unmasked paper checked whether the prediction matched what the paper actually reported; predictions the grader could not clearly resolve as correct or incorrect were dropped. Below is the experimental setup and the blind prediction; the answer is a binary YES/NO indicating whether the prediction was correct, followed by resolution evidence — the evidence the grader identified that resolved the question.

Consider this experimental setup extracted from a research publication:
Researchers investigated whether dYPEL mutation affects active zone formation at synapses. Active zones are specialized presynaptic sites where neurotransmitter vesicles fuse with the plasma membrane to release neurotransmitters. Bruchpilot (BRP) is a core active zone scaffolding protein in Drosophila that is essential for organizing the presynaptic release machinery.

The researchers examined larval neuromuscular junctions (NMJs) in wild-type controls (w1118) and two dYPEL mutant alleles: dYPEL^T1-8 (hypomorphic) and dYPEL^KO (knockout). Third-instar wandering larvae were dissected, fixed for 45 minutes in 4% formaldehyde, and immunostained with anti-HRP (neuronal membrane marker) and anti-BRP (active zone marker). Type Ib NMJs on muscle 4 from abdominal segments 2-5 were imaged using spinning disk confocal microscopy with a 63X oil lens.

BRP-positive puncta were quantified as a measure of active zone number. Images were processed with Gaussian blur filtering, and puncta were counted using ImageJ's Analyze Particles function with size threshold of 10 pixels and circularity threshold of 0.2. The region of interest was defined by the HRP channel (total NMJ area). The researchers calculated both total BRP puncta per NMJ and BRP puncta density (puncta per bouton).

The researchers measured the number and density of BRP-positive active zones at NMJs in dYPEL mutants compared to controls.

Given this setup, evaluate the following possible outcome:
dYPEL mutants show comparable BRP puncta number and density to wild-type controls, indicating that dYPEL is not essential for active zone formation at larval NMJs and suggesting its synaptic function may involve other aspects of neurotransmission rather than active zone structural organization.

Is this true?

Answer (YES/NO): NO